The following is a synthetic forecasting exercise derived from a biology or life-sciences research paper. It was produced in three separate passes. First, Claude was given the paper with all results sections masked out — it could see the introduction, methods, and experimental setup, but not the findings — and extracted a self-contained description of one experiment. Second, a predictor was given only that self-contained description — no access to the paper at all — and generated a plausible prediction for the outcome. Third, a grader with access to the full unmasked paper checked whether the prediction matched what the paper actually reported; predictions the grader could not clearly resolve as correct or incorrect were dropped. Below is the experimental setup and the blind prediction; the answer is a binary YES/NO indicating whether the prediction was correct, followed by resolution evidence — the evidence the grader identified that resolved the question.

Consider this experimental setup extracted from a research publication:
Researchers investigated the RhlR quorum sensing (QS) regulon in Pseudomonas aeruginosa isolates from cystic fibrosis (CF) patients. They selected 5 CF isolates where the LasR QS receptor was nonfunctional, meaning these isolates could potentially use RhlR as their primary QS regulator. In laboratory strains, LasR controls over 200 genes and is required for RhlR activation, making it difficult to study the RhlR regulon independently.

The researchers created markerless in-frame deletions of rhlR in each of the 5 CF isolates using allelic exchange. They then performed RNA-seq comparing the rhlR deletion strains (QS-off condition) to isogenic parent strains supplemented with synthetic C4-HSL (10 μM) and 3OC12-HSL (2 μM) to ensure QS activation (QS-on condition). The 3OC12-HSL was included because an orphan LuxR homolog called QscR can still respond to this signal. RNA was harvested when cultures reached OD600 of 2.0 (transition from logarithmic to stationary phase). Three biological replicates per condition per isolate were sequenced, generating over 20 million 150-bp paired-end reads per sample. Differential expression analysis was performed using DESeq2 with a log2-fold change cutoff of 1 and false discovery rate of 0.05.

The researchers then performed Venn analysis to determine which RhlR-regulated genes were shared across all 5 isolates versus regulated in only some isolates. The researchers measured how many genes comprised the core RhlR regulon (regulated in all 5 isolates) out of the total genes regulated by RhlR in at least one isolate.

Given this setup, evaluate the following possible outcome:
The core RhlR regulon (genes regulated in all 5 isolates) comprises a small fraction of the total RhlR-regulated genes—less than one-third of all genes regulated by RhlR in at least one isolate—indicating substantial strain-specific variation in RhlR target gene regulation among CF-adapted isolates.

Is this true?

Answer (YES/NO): YES